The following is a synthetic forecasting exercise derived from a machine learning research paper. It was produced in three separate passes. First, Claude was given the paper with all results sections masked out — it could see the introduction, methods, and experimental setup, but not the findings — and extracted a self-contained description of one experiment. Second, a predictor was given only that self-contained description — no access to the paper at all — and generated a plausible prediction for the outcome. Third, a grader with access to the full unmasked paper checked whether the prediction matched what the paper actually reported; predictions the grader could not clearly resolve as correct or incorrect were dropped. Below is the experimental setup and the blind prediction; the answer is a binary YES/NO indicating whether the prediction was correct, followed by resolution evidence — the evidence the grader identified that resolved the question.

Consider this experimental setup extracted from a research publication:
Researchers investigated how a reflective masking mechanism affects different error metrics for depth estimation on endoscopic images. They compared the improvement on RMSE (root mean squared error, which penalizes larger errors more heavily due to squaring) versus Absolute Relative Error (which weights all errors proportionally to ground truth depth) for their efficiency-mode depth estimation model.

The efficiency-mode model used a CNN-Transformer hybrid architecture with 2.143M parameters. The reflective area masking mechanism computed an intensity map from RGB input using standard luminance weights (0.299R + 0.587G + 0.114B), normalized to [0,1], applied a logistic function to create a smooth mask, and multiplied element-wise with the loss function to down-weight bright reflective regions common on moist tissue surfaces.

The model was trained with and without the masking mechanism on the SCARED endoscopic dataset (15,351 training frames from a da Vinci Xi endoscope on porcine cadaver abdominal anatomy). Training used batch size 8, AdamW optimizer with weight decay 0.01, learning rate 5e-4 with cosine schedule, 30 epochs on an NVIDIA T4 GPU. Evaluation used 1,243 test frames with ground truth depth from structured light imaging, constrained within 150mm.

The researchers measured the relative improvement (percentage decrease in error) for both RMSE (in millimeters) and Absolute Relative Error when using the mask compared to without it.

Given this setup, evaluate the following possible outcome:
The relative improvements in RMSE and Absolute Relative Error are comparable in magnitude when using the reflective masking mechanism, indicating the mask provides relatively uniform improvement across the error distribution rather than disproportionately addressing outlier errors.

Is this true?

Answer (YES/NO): NO